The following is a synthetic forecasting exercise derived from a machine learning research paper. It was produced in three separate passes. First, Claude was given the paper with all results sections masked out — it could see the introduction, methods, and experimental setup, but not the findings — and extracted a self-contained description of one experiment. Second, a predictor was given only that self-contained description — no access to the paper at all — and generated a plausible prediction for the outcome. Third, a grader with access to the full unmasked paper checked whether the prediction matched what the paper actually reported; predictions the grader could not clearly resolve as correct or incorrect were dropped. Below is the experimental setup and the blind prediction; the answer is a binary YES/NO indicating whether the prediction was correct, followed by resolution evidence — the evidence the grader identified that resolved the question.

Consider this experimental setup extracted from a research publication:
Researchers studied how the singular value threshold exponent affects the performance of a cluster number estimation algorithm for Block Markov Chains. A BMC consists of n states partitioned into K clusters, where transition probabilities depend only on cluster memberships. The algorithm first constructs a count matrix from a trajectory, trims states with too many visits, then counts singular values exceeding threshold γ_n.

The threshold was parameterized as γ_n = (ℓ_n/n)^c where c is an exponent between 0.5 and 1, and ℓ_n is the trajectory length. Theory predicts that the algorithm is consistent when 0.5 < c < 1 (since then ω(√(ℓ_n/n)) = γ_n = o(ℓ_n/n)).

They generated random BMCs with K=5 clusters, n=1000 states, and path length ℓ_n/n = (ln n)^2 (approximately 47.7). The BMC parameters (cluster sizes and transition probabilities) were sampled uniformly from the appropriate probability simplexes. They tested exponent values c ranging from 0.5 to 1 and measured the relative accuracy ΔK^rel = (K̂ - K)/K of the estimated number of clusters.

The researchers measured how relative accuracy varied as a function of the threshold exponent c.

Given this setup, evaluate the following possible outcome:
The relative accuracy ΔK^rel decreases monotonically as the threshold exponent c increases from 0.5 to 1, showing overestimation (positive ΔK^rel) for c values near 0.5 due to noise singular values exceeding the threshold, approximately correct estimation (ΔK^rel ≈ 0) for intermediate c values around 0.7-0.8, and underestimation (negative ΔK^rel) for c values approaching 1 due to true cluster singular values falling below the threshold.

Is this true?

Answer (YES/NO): NO